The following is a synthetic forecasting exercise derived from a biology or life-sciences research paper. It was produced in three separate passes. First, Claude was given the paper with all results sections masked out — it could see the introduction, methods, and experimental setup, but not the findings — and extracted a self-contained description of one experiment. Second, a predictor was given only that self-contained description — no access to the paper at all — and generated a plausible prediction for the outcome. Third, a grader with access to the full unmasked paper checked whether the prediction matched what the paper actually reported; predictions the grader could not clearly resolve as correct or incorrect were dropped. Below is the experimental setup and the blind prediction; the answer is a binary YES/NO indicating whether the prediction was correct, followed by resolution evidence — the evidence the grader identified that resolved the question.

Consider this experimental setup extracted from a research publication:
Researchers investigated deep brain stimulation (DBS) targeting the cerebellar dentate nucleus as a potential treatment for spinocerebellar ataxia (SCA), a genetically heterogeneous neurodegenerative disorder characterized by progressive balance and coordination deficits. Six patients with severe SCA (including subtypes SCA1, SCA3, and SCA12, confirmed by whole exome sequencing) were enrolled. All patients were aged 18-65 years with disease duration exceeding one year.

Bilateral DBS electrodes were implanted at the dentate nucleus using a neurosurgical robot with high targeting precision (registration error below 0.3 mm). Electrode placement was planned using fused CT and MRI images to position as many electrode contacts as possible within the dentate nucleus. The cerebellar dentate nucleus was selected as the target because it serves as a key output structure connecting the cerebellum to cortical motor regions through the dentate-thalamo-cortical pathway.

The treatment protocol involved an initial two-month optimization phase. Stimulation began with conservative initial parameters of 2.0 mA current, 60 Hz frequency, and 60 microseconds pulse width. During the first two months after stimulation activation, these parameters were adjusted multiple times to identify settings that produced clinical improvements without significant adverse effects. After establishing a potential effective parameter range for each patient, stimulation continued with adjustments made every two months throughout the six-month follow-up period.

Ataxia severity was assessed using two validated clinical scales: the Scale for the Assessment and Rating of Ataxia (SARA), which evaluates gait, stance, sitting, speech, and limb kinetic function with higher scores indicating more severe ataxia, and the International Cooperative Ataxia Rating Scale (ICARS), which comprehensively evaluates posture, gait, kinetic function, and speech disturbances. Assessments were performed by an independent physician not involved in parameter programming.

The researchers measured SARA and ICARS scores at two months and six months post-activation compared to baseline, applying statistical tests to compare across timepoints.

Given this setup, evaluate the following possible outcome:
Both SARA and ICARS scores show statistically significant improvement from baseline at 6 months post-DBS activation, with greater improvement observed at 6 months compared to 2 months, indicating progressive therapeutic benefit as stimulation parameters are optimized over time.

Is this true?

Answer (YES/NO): YES